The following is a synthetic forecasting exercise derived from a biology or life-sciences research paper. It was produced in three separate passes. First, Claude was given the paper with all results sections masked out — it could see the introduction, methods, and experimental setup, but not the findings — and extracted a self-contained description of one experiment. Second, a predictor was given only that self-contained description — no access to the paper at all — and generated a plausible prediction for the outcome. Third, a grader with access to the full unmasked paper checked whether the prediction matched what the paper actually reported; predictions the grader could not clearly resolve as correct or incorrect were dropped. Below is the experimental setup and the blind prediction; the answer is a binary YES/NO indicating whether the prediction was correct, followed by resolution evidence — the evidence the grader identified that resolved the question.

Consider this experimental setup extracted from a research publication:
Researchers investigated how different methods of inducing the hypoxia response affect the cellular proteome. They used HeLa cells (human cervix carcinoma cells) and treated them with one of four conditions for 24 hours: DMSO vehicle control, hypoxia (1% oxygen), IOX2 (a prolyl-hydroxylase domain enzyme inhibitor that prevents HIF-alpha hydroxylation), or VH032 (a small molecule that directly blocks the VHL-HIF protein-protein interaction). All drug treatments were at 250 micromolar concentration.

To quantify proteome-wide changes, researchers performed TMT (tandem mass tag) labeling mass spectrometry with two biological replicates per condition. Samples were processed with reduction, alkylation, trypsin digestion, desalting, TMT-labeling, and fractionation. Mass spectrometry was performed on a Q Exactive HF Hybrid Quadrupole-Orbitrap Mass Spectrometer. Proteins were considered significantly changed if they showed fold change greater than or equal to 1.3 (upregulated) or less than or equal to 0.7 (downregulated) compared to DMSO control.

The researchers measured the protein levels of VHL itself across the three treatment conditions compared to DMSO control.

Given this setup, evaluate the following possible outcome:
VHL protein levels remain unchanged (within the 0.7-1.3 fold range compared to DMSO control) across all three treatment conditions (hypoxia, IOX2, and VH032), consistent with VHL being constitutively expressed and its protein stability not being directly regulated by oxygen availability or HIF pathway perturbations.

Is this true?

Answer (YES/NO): NO